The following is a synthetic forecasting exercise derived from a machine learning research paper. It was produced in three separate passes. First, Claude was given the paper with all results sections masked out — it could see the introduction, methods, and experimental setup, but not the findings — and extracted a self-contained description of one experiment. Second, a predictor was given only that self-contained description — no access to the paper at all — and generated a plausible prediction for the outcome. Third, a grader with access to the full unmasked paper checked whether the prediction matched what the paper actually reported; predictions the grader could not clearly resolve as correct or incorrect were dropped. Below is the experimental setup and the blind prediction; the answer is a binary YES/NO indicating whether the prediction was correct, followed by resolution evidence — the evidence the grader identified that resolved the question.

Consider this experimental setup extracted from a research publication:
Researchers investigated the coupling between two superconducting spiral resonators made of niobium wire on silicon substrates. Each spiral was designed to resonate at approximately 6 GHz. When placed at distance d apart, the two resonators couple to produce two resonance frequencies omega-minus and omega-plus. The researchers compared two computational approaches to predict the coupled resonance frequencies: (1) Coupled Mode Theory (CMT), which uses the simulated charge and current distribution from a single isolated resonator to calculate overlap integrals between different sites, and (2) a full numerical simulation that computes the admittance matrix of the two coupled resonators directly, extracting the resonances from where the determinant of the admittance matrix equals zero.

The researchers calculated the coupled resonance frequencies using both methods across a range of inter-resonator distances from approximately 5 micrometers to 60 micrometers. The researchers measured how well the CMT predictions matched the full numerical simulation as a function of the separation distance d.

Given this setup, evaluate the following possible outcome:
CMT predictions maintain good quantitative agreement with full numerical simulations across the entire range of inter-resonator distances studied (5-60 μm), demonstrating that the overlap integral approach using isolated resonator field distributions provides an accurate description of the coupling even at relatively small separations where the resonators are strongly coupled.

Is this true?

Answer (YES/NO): NO